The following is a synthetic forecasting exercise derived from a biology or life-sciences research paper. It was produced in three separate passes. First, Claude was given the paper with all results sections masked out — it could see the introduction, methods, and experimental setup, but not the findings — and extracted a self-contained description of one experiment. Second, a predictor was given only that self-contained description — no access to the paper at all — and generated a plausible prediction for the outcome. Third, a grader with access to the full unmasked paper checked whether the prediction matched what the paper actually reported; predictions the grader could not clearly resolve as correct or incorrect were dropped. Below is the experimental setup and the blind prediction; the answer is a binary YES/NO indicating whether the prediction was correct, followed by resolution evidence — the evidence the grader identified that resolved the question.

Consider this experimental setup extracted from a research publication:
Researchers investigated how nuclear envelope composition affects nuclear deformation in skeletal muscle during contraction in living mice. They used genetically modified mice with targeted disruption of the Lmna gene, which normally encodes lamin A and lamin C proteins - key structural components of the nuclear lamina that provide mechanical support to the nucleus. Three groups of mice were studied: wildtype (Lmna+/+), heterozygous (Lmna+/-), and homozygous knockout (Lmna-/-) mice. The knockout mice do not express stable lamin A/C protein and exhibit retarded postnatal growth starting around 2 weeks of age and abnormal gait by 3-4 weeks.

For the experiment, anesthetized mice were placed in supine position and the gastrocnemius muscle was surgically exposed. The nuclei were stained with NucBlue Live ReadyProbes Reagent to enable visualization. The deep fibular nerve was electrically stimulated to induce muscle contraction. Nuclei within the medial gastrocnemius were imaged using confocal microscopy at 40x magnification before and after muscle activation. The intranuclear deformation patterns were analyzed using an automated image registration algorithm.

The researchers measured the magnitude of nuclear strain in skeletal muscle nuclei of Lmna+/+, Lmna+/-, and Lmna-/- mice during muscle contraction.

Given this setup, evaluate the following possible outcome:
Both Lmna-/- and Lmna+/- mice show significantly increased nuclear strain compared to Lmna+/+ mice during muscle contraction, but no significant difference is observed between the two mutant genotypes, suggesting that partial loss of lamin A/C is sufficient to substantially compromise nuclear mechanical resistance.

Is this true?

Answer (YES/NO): NO